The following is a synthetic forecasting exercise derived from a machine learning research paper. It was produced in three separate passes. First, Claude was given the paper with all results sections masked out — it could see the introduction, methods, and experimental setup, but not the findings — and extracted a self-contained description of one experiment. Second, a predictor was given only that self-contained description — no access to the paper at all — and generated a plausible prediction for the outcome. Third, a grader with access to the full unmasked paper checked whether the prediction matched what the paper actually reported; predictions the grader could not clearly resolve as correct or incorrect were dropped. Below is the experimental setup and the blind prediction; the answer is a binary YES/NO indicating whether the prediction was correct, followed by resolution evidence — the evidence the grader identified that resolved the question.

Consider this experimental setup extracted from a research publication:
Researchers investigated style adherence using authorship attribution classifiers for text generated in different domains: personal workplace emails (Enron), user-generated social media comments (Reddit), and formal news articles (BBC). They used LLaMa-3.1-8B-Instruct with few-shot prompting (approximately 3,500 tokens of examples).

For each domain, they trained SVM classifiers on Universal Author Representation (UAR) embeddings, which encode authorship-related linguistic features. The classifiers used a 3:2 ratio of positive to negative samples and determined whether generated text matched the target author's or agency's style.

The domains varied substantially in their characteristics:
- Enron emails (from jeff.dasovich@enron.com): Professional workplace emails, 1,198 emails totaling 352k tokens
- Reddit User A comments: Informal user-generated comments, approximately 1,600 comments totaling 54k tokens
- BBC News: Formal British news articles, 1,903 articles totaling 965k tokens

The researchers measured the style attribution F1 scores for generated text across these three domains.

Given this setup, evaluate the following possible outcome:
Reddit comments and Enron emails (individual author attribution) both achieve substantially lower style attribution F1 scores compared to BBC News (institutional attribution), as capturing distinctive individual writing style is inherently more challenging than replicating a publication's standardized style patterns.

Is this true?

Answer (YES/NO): NO